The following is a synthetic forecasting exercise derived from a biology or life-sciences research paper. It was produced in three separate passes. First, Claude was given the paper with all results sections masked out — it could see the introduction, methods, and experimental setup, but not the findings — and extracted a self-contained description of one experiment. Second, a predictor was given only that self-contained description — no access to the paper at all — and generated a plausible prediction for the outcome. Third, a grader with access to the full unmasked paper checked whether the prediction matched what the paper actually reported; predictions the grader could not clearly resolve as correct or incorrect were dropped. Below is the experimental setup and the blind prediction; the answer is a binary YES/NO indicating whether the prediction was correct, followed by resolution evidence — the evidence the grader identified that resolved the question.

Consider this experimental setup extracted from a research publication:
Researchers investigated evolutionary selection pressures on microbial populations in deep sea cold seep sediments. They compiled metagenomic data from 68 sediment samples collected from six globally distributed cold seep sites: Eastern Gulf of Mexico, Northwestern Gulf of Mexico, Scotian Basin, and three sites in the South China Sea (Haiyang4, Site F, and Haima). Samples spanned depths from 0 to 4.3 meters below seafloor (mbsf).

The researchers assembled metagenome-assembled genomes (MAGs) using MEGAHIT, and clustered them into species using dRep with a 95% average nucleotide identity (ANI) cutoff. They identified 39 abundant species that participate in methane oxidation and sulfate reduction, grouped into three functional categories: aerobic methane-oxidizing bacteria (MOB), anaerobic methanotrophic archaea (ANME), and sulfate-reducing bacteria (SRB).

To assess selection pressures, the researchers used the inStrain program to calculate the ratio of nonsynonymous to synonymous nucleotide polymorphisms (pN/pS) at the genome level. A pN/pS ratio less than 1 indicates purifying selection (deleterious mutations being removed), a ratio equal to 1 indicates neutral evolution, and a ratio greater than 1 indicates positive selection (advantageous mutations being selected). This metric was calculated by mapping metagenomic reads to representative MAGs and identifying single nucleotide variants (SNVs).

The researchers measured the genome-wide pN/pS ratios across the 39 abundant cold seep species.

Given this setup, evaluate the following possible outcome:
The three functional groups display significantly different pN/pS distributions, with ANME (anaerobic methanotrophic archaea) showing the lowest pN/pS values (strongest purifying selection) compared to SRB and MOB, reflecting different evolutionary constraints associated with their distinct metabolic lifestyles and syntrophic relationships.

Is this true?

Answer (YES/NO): NO